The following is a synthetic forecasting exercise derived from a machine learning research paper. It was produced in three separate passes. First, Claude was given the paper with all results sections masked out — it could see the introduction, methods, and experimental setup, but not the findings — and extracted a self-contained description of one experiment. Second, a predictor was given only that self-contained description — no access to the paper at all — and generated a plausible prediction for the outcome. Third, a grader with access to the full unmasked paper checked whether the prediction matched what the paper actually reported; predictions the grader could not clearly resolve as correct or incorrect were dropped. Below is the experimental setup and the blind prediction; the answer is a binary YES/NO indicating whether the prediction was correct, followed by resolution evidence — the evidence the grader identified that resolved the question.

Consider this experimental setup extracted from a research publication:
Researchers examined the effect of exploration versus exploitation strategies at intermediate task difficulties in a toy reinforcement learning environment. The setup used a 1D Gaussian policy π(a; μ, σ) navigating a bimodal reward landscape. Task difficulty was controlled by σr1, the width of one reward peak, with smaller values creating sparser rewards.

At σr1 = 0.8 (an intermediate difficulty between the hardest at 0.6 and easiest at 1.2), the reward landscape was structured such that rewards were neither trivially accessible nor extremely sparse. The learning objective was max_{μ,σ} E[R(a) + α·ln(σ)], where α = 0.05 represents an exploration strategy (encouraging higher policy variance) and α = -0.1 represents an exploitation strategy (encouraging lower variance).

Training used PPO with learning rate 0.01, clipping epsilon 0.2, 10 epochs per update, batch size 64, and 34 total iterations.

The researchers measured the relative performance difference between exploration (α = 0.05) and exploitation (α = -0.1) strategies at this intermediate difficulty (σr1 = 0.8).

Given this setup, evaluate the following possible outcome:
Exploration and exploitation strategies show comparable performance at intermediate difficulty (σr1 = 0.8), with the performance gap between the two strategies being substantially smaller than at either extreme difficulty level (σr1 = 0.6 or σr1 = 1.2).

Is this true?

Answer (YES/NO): NO